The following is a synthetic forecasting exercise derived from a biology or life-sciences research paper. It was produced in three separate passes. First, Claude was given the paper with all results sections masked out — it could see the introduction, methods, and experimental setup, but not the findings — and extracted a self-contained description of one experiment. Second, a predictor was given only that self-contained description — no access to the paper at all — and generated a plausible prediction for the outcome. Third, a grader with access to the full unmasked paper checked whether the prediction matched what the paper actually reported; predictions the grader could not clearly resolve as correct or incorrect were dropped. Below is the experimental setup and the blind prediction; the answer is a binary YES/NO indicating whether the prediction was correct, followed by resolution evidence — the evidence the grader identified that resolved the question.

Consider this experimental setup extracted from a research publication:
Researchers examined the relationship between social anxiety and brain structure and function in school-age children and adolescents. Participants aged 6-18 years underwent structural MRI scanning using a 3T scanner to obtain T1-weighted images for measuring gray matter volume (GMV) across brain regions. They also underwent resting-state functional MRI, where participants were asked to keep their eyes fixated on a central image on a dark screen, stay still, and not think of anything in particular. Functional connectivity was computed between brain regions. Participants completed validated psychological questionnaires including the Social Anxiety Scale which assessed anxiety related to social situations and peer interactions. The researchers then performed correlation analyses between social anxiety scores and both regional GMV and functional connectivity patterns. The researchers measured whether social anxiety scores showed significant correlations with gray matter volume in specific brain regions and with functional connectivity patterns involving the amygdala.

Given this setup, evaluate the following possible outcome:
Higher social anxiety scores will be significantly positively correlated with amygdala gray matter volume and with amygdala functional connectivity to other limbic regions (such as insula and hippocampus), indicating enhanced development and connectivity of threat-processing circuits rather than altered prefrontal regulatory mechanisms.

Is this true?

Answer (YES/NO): NO